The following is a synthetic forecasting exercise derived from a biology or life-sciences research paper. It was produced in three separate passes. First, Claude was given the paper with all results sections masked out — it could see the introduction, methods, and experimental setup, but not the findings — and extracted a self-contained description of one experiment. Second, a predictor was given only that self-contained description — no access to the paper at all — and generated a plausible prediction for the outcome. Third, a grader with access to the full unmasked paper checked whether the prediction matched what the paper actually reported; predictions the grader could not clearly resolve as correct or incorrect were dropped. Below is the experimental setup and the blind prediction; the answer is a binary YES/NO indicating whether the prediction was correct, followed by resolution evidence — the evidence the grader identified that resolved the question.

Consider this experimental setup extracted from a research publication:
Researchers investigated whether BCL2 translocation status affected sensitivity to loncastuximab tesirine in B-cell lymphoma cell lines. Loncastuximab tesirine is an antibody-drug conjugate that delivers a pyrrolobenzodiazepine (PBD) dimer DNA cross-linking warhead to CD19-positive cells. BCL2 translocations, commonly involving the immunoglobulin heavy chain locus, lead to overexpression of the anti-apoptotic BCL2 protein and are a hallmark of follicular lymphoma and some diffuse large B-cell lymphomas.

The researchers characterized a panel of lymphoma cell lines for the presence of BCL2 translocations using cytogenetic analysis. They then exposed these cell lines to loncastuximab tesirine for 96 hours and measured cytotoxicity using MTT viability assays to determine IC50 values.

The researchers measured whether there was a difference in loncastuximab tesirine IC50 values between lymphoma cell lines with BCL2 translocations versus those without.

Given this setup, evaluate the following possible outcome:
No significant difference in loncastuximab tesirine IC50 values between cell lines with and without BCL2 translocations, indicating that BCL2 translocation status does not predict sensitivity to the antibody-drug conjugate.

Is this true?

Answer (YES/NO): YES